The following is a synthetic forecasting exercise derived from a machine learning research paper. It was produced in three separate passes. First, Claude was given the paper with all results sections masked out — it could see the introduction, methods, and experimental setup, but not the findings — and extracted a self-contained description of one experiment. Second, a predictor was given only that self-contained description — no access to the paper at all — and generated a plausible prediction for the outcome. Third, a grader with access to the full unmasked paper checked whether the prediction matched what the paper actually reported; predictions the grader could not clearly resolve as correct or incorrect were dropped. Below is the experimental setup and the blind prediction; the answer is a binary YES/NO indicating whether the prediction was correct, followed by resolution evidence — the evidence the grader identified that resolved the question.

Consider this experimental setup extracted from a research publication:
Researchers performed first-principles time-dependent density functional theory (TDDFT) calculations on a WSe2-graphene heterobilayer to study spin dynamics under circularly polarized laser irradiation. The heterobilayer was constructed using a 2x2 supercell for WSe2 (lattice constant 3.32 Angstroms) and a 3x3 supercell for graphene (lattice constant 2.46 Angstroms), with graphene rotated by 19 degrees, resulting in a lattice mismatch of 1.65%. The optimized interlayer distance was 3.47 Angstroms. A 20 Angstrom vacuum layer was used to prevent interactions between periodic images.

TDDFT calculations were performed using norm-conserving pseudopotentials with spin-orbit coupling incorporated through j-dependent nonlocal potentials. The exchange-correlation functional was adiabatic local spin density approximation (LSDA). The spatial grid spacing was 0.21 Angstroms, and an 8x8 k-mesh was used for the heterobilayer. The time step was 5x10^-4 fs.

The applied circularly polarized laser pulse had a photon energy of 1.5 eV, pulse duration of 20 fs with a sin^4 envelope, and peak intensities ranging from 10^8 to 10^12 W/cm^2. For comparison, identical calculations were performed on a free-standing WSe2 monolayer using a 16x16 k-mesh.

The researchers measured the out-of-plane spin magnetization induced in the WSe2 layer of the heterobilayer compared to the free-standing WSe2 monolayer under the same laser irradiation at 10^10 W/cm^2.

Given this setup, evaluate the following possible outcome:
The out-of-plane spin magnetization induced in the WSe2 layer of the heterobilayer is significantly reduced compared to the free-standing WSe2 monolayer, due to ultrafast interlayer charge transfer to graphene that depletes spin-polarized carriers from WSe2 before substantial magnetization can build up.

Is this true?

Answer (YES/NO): NO